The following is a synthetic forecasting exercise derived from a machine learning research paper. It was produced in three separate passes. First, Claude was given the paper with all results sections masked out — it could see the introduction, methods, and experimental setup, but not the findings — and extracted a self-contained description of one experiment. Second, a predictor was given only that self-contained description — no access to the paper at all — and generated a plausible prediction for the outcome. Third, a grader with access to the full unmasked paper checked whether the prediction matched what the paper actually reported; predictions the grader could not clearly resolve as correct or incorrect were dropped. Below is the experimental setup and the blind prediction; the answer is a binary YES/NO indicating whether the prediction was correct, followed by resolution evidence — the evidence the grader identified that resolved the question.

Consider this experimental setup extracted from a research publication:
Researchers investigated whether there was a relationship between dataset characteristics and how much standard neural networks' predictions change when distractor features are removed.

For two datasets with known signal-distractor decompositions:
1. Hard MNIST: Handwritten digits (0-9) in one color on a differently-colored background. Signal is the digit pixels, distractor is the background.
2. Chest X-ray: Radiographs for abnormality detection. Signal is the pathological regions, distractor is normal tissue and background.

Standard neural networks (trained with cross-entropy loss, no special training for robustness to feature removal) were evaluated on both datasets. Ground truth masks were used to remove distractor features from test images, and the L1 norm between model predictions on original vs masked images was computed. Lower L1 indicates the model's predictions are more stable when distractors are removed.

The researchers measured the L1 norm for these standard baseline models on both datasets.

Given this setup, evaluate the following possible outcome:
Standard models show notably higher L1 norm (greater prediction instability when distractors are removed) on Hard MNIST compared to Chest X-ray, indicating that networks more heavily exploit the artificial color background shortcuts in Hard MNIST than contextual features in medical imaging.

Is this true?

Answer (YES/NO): YES